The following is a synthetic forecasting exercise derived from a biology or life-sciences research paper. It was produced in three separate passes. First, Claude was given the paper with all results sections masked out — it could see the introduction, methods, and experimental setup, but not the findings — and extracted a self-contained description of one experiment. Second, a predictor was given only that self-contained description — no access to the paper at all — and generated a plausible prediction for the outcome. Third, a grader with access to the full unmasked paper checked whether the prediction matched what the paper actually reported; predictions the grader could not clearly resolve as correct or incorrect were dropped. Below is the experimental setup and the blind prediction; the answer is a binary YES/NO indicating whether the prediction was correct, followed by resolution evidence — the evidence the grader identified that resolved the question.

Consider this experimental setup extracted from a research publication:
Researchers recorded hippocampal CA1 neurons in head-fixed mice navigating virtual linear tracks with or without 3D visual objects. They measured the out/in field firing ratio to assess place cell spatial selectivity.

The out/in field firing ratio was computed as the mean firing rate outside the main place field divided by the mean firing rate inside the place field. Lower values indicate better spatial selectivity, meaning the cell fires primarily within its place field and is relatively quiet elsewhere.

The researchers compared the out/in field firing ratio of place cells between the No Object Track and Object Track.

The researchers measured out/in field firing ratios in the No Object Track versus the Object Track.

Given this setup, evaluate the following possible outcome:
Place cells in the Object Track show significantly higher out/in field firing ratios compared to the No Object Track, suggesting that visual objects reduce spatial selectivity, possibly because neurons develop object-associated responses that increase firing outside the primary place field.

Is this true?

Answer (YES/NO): NO